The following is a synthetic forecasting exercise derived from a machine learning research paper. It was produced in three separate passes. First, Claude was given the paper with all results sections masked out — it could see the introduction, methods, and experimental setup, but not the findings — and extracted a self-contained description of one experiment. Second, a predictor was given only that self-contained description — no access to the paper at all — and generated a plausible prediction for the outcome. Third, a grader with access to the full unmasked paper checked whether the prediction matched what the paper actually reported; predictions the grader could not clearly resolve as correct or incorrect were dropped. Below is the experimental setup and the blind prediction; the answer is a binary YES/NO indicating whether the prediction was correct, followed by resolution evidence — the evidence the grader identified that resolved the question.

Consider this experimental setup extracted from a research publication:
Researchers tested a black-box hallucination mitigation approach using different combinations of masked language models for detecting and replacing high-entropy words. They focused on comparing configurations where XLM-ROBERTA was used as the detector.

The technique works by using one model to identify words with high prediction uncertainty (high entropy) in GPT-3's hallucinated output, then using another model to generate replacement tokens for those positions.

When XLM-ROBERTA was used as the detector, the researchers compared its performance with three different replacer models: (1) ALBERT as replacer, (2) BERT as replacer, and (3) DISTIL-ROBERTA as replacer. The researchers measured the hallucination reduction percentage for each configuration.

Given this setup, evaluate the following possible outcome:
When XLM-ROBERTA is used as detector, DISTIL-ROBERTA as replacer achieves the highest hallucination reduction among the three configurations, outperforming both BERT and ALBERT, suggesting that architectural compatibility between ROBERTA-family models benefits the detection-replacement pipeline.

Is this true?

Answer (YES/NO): NO